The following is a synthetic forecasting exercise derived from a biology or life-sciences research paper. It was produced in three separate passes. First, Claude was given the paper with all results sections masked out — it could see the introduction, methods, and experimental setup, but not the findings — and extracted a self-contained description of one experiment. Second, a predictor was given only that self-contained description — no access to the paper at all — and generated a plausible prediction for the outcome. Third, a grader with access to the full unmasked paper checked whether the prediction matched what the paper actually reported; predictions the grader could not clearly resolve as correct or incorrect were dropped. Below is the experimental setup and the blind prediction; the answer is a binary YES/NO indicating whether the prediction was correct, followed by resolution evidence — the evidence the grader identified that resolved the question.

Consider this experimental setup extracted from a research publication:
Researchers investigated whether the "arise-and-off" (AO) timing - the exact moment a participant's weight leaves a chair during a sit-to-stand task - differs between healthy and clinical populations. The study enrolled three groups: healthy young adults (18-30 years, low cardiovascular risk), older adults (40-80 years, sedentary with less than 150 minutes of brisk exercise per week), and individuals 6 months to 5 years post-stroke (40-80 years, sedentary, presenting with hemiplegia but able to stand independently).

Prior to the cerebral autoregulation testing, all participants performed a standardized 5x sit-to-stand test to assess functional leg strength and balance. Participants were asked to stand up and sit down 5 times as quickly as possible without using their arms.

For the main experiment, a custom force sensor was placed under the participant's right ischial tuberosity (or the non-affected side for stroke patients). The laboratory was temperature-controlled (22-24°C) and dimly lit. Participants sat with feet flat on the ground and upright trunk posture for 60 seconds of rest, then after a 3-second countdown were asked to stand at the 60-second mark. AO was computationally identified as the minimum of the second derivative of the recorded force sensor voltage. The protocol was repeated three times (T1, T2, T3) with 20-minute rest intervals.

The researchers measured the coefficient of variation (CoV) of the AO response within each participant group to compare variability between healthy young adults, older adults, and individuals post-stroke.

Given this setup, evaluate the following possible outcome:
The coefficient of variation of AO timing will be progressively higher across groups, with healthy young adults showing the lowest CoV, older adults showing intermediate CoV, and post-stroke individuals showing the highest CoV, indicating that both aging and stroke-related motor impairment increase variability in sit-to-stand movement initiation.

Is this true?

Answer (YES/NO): NO